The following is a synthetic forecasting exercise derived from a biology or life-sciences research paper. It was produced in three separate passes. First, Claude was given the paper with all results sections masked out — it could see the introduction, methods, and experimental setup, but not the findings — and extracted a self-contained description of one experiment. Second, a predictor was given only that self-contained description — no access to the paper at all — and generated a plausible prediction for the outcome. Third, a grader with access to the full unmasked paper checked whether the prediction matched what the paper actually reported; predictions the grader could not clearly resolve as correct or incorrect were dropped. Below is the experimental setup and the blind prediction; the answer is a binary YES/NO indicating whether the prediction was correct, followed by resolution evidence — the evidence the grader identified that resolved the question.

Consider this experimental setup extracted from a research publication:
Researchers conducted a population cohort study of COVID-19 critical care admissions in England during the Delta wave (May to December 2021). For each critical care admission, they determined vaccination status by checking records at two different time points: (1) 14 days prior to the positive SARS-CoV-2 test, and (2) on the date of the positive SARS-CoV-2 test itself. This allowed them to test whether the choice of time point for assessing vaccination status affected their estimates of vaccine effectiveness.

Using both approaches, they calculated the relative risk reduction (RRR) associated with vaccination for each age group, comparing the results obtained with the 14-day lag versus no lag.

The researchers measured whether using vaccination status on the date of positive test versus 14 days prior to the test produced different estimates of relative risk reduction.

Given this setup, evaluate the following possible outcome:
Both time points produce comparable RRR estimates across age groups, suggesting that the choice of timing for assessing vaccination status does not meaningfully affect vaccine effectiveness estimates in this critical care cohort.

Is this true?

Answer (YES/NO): YES